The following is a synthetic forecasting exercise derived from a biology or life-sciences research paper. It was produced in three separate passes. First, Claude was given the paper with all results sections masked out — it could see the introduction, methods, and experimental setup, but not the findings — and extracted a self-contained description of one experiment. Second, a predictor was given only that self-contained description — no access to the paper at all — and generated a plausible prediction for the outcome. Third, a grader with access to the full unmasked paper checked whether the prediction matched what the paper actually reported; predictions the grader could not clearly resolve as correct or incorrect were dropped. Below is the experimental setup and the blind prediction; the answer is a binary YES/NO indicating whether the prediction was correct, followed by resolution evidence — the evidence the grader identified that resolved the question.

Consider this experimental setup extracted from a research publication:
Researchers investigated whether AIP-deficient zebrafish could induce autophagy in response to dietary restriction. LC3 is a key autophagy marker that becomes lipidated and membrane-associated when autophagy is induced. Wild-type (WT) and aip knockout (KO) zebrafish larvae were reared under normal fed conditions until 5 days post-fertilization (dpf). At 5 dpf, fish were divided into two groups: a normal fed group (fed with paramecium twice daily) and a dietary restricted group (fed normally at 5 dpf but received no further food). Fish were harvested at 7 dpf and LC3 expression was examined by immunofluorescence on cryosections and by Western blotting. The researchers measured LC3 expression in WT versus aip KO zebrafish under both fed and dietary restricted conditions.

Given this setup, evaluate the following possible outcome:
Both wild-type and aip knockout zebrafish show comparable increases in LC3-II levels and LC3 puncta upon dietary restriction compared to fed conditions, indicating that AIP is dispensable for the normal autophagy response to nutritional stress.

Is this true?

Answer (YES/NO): NO